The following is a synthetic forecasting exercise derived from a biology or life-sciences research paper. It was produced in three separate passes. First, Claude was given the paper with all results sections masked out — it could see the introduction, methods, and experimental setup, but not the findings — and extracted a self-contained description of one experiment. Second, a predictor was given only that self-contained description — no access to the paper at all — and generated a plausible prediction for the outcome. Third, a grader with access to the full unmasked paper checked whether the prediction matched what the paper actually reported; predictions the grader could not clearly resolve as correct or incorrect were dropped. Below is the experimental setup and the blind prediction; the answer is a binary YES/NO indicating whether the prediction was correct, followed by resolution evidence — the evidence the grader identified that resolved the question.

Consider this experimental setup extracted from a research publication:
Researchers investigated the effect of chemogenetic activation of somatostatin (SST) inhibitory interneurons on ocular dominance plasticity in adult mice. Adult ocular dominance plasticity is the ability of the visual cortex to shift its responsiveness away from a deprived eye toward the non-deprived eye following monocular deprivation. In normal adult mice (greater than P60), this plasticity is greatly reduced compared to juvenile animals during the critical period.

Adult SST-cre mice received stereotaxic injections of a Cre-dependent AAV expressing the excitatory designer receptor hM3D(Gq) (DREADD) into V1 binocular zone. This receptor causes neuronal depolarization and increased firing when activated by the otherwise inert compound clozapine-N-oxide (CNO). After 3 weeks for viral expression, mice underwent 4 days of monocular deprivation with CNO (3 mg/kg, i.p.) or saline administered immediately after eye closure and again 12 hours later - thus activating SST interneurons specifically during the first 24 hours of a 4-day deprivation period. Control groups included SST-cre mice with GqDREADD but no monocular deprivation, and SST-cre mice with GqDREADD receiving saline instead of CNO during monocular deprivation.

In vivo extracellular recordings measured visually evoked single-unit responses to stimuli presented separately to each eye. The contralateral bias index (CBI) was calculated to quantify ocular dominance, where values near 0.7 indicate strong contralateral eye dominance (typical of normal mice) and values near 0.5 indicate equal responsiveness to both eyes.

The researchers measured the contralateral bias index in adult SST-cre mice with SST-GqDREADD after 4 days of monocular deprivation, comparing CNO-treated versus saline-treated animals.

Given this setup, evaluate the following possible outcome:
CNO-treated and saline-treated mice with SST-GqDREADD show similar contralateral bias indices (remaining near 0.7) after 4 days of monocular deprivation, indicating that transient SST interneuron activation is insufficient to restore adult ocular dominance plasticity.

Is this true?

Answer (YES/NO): NO